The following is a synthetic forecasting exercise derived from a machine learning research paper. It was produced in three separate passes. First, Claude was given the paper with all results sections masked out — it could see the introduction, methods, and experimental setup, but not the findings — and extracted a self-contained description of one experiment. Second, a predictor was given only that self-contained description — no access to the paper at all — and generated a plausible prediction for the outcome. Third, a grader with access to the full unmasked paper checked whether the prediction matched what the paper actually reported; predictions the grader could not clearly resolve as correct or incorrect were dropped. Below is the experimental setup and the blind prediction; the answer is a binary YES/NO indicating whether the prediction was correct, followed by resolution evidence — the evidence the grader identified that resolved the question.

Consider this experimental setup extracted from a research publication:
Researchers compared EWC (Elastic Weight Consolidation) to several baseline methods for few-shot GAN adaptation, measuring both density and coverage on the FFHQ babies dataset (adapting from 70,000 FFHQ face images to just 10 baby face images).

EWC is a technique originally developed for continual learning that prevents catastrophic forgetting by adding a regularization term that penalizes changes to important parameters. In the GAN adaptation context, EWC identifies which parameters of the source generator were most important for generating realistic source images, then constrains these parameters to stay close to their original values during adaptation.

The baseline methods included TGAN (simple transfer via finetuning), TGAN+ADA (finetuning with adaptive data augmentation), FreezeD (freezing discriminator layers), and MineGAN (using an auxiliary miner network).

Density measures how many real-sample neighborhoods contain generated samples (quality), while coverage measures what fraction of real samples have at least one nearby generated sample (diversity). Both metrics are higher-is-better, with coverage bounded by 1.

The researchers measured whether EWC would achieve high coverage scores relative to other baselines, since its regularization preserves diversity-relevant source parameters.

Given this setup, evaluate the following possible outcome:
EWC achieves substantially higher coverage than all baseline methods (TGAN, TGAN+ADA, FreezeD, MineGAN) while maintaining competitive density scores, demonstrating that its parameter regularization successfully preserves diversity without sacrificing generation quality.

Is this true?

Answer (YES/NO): NO